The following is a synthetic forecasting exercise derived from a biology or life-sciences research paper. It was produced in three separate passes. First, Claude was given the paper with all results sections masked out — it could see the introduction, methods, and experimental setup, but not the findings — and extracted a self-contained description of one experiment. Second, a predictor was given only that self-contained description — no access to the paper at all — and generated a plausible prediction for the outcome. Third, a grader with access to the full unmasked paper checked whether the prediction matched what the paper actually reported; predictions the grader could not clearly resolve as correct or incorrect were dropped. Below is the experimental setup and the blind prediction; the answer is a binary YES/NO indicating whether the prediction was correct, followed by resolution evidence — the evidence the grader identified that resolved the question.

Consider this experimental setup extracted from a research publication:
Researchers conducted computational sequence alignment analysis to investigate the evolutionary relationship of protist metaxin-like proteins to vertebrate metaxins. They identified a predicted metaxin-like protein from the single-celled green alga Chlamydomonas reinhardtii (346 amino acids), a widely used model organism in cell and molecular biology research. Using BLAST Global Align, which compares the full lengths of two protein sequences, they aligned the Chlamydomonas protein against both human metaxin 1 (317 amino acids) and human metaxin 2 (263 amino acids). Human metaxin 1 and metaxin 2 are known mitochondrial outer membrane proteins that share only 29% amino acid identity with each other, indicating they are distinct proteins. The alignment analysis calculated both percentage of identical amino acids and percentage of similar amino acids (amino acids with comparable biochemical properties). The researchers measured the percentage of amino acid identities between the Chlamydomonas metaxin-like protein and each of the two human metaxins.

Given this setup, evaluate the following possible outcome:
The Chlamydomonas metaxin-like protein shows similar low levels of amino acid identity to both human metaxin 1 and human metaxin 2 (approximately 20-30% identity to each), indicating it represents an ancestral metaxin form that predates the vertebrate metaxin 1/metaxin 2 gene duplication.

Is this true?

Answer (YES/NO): NO